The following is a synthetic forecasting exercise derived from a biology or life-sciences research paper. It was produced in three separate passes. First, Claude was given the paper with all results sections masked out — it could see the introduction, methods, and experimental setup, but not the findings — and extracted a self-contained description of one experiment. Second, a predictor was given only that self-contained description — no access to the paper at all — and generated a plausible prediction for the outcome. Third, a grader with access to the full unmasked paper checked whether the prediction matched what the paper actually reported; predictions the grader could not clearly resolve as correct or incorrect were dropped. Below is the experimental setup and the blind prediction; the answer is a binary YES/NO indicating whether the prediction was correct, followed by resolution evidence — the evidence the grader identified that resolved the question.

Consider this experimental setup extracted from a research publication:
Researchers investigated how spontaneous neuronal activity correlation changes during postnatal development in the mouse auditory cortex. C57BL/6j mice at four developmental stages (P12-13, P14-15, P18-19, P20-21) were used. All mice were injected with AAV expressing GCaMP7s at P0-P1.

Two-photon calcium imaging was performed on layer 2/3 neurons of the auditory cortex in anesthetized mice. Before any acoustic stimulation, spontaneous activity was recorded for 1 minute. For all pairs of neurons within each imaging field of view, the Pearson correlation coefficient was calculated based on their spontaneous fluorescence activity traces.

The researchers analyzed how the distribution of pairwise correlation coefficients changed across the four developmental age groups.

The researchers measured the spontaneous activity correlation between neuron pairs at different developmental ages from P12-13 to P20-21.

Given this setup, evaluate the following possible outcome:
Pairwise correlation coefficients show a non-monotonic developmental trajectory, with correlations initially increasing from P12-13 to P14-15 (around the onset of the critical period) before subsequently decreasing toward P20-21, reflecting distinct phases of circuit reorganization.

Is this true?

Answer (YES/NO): NO